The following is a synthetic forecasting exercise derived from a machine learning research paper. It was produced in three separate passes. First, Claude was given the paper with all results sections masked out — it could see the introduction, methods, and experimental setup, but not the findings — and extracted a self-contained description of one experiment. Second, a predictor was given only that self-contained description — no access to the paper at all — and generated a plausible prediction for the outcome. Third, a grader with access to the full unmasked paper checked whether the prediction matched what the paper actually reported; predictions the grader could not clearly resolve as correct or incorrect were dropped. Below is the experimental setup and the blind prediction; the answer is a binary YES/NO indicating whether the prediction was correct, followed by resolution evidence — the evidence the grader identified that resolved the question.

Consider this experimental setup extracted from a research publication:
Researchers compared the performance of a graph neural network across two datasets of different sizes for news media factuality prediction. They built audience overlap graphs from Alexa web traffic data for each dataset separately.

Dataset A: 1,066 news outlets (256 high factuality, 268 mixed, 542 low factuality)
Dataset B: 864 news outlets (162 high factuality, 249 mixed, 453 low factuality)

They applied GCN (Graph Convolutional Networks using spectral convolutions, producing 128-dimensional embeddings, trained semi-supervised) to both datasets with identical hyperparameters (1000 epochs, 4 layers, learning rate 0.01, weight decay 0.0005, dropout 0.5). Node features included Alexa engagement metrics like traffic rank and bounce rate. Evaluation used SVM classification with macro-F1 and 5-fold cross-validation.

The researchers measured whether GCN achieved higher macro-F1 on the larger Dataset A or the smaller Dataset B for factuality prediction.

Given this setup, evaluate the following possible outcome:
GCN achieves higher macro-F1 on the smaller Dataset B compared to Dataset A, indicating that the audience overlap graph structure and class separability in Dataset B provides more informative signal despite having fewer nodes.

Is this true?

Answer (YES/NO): NO